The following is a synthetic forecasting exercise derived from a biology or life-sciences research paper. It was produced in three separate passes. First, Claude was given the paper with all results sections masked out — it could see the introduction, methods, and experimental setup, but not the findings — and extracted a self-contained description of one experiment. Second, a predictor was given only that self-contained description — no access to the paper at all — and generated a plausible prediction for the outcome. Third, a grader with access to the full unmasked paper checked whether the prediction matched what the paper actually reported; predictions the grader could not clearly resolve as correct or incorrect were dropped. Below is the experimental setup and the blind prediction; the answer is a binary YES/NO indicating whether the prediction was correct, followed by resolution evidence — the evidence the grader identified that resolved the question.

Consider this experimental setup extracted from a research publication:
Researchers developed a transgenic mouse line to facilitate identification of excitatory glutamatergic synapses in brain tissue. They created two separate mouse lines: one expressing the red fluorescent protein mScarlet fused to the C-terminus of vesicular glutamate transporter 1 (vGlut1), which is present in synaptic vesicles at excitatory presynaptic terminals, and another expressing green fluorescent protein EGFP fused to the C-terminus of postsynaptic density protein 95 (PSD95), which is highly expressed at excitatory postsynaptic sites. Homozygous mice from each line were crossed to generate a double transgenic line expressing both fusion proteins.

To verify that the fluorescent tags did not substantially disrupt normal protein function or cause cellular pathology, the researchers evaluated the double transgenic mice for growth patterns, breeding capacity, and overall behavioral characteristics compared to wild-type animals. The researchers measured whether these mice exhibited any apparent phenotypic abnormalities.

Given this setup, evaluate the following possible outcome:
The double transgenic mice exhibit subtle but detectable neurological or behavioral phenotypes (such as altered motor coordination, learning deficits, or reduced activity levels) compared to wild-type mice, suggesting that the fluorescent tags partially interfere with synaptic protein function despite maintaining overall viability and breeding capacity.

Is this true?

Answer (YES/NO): NO